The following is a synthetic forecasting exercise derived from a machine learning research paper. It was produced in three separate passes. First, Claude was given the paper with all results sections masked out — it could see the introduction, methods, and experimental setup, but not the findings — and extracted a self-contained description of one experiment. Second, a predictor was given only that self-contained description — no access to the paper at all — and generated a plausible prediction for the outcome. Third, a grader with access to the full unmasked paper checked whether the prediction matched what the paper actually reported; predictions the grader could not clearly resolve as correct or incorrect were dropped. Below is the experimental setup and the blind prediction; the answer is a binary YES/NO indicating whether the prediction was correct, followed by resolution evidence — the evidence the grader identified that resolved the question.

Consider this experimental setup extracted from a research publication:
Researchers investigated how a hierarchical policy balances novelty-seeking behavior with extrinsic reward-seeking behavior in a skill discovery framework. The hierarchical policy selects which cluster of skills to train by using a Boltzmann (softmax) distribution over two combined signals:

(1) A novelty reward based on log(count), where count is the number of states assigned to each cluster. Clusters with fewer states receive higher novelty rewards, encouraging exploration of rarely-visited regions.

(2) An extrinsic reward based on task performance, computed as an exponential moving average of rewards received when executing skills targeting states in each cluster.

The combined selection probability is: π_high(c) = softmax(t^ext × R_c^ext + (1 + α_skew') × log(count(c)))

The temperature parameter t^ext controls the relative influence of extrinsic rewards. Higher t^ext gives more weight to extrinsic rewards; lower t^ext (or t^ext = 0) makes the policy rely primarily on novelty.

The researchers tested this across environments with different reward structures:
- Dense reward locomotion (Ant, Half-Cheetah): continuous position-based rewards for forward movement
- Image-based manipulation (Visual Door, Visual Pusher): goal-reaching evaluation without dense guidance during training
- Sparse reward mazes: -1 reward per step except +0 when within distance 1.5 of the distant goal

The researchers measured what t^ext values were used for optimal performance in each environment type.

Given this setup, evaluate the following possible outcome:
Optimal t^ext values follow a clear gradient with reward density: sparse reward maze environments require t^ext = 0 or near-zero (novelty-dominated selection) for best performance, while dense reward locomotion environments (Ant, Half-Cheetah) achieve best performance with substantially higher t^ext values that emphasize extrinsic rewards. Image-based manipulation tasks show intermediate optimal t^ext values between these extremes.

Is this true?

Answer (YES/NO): NO